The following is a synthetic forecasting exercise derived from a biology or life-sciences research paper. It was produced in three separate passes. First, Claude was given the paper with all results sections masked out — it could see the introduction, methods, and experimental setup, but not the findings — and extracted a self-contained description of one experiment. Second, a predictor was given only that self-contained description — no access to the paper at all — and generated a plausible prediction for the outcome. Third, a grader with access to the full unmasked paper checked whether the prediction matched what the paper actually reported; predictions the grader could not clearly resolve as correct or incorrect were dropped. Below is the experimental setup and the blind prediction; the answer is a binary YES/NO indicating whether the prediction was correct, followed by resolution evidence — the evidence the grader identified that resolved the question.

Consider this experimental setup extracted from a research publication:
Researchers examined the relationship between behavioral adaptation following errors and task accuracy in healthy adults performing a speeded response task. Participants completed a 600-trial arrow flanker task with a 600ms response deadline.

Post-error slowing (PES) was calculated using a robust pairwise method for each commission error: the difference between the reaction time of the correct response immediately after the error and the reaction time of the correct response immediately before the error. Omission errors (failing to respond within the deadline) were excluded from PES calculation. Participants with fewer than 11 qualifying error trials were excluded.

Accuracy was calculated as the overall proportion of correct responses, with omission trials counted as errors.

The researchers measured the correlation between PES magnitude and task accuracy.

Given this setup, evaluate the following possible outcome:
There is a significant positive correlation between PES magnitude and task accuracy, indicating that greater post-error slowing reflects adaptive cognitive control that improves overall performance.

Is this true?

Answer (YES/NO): NO